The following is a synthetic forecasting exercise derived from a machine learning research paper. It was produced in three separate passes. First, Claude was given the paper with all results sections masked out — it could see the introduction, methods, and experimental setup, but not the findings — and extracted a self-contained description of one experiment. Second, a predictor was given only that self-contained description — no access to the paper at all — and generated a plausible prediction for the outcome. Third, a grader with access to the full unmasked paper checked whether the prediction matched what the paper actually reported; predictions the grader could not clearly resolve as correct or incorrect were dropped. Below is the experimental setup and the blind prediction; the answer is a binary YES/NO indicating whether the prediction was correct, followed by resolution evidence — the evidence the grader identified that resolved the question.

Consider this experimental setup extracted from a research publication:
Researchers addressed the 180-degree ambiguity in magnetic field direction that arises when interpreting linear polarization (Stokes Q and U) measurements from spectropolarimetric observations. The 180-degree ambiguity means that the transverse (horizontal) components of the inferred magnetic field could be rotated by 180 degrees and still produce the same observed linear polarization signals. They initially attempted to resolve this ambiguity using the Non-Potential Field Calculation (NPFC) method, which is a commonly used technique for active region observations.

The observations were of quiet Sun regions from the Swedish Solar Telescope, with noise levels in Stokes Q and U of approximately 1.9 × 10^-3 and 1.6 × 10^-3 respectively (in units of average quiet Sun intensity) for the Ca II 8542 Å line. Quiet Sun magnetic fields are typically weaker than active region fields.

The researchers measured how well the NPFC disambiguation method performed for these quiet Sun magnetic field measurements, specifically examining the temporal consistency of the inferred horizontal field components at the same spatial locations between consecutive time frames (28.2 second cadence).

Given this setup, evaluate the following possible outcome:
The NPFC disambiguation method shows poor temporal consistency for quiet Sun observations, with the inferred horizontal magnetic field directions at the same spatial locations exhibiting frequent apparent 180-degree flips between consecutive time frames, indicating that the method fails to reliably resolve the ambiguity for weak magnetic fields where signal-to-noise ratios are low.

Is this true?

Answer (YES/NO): YES